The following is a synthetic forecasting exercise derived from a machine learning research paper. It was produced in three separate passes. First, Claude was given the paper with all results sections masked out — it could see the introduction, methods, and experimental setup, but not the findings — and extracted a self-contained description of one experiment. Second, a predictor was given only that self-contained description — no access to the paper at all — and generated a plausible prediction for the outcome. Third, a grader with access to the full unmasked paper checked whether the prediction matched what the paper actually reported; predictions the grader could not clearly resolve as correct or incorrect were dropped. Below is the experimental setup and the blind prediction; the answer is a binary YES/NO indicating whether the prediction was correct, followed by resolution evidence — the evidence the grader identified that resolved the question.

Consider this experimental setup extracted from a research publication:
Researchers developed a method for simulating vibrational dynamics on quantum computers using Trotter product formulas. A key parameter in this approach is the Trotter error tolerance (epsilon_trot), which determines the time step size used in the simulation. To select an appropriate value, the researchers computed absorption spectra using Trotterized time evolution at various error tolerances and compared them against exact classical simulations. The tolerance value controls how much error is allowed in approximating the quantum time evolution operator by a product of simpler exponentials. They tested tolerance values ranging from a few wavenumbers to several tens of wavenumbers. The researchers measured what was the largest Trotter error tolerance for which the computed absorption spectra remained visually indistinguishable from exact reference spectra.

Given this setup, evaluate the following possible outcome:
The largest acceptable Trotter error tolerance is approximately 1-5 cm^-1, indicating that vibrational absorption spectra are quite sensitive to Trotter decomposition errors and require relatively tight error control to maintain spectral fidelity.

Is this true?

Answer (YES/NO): NO